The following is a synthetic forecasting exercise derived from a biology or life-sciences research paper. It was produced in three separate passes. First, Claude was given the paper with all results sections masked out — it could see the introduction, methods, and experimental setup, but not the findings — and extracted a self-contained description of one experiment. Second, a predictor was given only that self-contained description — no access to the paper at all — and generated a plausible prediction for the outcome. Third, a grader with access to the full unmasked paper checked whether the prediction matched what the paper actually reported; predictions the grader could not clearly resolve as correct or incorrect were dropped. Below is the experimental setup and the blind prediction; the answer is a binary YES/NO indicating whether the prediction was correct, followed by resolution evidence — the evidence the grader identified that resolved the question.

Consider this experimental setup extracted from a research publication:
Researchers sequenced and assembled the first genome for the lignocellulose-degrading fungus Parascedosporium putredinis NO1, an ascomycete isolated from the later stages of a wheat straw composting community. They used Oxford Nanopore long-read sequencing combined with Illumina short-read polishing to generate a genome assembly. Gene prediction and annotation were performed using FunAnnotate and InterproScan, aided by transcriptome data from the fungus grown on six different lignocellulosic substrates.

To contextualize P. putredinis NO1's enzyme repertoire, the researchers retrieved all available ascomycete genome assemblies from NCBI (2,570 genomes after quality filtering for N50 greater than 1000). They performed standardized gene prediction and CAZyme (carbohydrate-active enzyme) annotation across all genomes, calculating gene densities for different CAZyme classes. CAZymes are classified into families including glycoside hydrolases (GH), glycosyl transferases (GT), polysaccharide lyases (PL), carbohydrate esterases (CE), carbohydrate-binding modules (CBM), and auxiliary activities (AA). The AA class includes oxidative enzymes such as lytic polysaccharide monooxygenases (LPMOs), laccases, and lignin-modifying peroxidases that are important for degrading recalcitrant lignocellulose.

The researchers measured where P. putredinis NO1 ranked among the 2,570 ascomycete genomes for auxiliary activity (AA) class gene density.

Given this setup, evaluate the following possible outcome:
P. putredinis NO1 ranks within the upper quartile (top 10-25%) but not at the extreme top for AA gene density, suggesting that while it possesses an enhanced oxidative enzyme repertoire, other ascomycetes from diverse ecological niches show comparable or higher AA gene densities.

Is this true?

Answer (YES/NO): NO